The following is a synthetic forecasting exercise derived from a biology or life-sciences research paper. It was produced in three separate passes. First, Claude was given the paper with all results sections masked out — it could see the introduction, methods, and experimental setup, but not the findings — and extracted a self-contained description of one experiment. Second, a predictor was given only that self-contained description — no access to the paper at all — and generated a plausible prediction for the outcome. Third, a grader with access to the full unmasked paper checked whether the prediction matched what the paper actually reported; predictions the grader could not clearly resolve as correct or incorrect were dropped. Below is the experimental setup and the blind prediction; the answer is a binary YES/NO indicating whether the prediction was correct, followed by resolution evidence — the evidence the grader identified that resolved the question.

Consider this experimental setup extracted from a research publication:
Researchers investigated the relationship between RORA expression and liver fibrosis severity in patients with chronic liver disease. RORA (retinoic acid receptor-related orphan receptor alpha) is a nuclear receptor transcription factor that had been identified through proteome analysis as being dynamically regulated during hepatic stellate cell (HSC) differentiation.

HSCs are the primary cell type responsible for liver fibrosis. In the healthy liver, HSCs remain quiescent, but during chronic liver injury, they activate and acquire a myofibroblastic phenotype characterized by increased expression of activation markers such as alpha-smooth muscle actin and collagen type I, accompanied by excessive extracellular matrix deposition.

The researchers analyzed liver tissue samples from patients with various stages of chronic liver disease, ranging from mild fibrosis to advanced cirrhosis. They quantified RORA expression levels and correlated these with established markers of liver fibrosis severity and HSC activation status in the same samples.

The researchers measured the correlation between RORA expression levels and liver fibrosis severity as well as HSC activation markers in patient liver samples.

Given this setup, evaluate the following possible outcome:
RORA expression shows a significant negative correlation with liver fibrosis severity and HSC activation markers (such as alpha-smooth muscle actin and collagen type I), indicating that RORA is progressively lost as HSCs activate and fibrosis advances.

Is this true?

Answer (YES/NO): YES